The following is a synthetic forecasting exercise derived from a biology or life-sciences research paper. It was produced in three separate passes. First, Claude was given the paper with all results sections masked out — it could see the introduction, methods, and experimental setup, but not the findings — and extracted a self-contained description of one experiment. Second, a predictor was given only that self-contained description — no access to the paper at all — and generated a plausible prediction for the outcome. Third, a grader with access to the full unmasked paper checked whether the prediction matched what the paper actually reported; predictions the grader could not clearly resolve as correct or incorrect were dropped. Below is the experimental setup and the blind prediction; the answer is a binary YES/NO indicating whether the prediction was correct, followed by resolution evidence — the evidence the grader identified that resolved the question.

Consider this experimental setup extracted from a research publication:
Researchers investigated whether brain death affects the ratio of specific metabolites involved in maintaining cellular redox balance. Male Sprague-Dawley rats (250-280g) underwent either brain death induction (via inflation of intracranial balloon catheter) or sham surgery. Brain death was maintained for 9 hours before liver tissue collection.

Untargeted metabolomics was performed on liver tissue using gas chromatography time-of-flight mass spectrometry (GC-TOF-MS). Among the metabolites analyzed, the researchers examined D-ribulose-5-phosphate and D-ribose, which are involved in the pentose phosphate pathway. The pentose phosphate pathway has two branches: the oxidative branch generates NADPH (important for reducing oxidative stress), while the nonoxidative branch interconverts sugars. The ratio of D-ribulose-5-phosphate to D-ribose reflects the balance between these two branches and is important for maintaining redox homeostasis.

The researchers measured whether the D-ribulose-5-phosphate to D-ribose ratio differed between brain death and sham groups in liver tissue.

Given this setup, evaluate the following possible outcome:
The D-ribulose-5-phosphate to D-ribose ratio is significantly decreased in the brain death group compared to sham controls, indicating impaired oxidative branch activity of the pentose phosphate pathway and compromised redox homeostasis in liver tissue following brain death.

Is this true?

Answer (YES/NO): NO